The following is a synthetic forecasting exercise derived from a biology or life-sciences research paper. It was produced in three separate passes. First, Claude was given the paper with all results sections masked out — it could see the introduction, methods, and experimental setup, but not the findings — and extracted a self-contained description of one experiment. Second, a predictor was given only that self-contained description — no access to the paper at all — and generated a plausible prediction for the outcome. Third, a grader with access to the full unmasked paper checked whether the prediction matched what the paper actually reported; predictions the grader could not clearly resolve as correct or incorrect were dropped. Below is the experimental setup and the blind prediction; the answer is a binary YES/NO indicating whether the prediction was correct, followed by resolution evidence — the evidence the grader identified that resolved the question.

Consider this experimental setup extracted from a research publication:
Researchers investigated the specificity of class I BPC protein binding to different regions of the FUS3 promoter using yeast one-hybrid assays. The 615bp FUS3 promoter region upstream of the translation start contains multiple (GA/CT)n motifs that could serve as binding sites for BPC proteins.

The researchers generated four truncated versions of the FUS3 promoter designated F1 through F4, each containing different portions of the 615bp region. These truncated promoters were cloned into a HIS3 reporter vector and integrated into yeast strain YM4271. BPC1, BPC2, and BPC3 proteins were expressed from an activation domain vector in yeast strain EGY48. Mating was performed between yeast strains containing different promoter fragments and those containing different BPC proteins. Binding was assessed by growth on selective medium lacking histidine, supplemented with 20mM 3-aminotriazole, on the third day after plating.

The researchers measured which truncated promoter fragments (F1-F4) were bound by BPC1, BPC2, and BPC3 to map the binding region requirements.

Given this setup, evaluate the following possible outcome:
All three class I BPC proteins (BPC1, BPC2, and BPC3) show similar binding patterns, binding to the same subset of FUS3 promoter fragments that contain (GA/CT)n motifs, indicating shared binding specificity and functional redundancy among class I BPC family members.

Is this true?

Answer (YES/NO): YES